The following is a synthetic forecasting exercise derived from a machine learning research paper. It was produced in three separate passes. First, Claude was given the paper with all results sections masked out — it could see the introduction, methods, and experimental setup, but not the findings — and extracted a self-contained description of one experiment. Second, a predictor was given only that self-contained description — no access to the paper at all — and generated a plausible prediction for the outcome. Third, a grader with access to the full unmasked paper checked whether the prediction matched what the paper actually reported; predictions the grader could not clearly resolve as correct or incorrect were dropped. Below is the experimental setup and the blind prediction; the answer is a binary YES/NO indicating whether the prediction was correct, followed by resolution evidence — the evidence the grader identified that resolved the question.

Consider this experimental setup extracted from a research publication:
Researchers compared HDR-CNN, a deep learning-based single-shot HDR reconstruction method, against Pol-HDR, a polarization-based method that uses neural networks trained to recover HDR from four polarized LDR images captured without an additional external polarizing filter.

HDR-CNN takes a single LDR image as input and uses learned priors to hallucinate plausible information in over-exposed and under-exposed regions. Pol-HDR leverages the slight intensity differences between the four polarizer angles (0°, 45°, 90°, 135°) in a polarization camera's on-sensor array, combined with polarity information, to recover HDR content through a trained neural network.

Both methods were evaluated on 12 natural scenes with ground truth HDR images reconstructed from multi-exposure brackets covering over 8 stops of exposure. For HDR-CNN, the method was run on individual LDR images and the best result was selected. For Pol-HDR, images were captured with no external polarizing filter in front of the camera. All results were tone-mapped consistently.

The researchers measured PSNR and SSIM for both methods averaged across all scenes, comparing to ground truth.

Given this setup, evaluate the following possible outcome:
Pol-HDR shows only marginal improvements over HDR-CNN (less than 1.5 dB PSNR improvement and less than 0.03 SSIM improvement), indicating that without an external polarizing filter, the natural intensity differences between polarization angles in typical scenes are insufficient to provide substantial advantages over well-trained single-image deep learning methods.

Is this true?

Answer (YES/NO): NO